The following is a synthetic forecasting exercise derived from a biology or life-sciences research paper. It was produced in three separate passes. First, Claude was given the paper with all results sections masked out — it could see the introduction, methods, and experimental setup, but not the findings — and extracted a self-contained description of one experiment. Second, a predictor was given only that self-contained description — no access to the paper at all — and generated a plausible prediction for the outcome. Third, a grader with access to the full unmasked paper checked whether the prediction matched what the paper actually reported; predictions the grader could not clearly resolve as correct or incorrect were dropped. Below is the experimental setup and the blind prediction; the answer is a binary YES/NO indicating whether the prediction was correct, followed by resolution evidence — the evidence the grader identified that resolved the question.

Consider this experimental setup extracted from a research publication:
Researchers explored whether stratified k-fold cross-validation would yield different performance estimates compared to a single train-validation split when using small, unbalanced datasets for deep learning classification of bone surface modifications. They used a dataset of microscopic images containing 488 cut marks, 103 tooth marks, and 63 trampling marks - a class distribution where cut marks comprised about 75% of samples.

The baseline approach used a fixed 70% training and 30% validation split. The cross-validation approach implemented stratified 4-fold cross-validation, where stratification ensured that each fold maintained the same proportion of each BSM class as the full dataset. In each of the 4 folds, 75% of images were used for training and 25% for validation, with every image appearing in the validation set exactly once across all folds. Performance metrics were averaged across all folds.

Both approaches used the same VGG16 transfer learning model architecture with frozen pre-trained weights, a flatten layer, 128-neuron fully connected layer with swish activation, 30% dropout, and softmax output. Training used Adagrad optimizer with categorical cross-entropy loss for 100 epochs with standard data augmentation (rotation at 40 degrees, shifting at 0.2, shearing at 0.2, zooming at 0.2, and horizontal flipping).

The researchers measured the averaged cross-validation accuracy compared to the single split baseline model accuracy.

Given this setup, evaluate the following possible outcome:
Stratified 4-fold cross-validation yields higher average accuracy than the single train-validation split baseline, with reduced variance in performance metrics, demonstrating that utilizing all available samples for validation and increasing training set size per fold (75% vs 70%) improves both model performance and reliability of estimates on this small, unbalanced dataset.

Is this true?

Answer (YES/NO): NO